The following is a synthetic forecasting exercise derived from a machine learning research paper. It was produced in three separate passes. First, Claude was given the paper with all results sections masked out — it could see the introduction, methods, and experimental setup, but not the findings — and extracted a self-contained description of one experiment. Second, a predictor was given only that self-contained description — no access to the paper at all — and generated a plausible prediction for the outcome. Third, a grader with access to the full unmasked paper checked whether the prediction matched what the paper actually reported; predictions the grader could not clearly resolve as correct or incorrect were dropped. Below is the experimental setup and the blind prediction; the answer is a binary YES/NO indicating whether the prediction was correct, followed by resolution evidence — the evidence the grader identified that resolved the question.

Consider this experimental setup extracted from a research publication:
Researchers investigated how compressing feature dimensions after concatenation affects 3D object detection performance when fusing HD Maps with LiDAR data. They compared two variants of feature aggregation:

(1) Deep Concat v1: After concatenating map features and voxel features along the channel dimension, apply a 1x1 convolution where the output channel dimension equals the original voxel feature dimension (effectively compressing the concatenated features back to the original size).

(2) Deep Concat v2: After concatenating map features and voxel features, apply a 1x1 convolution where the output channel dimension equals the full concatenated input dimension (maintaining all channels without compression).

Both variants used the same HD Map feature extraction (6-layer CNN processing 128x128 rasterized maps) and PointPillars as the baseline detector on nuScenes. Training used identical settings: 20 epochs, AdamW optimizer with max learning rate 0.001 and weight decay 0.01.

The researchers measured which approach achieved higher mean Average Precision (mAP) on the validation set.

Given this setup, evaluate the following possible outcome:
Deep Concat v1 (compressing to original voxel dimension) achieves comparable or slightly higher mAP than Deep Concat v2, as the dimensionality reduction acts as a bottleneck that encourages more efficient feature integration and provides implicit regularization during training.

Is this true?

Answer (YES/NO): NO